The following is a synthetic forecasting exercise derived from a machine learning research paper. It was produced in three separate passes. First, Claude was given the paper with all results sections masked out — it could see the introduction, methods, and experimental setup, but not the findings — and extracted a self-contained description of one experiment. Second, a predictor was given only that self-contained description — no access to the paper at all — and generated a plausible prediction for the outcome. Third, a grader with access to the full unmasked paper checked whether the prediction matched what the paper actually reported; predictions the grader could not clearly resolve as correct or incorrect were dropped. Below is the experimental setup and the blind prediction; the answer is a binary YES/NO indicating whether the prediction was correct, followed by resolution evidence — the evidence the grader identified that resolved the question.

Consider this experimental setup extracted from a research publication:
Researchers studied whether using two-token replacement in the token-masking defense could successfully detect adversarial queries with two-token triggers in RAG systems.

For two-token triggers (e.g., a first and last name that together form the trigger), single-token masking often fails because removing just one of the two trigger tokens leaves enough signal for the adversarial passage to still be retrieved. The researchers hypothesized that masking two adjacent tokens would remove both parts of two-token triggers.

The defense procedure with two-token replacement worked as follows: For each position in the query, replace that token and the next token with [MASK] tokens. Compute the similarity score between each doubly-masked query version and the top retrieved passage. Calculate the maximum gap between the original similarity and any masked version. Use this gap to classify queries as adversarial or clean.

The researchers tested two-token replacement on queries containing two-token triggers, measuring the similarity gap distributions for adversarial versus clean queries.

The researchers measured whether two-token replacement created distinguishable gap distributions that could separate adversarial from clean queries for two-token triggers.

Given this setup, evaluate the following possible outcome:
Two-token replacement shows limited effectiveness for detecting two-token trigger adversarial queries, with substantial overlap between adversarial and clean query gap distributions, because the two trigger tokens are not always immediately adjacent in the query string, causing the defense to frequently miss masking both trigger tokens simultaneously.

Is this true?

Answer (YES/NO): NO